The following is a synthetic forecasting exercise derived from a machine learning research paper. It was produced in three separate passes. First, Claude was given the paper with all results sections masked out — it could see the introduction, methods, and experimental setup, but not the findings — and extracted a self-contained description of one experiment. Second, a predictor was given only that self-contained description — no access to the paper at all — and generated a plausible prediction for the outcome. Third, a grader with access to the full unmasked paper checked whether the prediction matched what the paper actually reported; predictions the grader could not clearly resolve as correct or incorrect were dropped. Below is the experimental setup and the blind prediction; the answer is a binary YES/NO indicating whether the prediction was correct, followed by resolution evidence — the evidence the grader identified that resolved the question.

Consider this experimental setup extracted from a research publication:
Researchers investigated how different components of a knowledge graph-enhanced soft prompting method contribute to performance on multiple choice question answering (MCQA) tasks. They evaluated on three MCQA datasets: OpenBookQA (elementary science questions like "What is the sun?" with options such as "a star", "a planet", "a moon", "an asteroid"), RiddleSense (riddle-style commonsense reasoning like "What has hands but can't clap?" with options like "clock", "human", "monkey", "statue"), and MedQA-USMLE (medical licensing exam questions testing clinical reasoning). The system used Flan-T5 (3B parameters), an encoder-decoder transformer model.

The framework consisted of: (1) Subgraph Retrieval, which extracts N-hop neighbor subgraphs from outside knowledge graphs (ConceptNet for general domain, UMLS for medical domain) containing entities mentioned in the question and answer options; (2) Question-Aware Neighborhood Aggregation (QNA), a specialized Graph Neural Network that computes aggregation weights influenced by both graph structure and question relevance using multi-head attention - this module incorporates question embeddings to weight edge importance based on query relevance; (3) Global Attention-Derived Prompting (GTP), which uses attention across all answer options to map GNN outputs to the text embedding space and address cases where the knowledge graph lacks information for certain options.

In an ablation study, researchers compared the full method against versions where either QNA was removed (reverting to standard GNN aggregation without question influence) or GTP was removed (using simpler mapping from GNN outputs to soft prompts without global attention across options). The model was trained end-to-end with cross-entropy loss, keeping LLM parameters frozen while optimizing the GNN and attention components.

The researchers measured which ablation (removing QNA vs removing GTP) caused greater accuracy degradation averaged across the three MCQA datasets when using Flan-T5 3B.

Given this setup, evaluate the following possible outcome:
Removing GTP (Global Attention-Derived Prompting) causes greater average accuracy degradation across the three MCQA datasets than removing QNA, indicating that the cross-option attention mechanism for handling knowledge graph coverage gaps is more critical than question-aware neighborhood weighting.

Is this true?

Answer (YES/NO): NO